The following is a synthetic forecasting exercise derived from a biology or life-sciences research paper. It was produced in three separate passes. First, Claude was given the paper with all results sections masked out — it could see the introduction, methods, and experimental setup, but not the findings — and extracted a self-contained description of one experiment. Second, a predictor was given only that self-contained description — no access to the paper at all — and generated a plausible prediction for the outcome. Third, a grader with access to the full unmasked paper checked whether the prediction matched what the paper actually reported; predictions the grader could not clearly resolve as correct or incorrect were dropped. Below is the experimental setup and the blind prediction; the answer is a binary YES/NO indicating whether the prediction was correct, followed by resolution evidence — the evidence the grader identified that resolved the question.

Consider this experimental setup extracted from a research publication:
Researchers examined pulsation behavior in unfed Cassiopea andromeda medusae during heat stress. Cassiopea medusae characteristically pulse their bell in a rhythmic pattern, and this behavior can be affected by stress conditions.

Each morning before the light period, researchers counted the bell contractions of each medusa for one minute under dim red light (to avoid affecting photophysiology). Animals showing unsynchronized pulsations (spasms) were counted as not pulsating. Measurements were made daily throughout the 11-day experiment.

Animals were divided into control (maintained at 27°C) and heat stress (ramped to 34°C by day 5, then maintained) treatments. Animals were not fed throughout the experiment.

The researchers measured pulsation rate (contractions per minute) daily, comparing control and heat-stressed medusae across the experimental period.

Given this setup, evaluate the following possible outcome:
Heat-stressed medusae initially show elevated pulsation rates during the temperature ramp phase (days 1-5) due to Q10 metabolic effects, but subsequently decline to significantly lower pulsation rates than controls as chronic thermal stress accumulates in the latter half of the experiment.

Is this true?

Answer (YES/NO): NO